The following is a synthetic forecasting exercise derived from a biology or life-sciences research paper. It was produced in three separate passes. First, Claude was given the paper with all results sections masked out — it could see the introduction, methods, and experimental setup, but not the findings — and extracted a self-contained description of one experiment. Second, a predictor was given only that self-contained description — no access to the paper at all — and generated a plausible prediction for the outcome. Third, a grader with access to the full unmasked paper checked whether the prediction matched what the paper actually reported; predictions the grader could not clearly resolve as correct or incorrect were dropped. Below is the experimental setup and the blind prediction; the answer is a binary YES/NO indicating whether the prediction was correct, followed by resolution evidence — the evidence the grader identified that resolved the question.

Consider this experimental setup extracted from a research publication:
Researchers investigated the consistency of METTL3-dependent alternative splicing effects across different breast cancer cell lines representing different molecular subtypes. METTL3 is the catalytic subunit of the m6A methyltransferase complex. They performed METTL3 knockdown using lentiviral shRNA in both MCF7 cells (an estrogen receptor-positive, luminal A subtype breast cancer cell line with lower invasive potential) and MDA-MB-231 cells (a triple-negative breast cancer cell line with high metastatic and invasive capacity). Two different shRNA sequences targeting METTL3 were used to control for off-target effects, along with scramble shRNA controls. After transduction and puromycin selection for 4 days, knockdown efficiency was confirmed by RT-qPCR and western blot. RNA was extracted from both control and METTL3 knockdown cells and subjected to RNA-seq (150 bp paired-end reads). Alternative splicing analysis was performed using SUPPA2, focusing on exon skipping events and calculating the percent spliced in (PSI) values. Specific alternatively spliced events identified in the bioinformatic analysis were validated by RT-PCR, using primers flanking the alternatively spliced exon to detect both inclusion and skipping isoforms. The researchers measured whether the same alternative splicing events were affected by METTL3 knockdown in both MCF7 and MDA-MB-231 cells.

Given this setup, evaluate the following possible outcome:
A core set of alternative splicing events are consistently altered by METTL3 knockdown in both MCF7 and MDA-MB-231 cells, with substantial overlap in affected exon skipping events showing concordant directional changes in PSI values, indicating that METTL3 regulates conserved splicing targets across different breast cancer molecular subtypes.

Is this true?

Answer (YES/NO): YES